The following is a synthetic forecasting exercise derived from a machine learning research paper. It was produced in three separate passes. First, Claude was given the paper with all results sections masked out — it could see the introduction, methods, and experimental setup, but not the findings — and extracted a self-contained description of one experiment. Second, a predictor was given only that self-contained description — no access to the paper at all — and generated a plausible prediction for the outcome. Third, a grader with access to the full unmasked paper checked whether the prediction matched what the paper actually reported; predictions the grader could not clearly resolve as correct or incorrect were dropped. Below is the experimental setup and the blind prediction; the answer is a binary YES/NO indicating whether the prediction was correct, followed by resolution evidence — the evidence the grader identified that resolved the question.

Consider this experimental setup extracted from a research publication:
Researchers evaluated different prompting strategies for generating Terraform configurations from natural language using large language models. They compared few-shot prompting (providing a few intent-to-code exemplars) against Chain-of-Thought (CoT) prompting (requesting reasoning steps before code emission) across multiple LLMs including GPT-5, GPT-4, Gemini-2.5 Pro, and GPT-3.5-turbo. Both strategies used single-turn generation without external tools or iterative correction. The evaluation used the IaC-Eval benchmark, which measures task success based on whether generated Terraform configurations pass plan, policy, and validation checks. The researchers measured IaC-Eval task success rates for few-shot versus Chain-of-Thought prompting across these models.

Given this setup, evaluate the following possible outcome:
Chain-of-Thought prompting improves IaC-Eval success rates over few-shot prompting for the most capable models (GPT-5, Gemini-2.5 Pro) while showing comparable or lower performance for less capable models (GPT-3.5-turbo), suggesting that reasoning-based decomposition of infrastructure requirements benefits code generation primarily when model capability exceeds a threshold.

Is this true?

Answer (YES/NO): NO